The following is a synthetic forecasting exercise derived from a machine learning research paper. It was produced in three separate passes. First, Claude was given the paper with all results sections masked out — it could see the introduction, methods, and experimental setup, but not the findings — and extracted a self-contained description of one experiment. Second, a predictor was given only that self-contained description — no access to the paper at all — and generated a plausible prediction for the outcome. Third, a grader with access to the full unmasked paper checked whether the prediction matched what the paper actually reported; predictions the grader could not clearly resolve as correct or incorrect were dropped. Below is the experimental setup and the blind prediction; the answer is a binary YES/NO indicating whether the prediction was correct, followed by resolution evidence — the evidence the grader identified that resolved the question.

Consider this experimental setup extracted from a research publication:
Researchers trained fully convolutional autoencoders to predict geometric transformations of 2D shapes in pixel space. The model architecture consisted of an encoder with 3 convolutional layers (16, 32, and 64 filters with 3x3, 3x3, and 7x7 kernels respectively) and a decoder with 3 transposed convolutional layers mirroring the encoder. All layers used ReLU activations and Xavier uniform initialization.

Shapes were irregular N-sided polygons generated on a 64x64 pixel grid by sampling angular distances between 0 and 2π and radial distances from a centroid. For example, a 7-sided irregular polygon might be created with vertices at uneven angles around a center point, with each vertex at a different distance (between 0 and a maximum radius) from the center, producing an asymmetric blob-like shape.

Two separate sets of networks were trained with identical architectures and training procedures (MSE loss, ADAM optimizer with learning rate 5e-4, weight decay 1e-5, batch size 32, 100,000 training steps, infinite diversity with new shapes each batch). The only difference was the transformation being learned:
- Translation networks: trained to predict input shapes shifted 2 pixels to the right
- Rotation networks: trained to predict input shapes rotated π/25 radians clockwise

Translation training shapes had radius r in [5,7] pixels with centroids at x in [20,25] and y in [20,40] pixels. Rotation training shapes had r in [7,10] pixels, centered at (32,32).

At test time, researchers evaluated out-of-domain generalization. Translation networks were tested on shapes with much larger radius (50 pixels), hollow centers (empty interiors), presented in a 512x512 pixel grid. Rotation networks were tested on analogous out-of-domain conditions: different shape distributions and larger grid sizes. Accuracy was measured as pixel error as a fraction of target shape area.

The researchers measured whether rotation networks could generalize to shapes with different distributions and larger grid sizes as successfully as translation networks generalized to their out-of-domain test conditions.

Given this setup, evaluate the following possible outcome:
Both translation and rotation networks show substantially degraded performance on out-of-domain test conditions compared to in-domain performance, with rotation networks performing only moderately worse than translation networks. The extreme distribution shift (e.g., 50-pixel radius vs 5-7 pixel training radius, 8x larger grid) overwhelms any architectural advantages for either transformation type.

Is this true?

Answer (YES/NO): NO